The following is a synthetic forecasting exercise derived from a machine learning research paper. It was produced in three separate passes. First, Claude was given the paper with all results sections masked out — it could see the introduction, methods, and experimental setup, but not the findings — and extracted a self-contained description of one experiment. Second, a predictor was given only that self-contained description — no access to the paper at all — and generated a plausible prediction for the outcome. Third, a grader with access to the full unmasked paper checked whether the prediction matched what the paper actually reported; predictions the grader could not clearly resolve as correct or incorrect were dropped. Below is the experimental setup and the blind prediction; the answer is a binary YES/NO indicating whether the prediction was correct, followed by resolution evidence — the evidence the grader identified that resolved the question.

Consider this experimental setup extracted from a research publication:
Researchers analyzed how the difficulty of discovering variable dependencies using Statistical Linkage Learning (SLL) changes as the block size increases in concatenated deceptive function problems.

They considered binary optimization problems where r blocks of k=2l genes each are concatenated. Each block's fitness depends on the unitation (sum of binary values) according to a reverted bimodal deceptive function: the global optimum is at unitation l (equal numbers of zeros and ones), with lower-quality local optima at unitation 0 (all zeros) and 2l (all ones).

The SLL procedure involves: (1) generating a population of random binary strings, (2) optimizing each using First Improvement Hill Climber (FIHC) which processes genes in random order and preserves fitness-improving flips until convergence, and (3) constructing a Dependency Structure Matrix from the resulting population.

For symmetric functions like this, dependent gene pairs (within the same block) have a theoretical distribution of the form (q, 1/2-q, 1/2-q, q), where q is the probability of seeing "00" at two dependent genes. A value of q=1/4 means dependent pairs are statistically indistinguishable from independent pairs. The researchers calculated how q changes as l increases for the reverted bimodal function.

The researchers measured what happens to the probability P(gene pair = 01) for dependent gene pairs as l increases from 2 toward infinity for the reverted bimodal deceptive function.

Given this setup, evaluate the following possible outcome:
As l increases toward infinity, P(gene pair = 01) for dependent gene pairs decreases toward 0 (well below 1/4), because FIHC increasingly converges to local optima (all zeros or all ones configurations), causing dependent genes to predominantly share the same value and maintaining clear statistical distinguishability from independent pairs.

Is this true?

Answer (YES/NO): YES